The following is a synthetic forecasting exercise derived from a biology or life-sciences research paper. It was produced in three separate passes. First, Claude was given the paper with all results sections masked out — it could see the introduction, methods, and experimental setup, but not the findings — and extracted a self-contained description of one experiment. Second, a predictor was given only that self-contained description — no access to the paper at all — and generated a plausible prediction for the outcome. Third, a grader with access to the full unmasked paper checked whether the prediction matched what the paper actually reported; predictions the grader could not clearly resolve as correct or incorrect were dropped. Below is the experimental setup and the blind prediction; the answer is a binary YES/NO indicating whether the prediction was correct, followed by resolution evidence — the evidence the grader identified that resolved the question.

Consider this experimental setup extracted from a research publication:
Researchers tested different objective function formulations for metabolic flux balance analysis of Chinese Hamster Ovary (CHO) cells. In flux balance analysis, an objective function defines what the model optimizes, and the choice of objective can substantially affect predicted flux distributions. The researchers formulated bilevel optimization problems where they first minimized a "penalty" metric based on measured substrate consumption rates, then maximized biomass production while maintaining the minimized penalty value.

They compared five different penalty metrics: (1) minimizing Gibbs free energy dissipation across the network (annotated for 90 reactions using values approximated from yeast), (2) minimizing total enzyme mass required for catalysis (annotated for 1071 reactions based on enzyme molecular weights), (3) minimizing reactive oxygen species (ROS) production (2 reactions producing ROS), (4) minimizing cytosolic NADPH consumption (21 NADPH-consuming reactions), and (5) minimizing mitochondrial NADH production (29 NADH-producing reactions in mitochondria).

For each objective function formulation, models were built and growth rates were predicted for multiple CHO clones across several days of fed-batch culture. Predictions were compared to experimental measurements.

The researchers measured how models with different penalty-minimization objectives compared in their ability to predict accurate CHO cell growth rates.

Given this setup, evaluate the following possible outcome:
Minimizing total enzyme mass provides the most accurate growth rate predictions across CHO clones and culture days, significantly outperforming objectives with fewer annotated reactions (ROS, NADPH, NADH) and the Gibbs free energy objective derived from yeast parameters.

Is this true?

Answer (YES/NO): NO